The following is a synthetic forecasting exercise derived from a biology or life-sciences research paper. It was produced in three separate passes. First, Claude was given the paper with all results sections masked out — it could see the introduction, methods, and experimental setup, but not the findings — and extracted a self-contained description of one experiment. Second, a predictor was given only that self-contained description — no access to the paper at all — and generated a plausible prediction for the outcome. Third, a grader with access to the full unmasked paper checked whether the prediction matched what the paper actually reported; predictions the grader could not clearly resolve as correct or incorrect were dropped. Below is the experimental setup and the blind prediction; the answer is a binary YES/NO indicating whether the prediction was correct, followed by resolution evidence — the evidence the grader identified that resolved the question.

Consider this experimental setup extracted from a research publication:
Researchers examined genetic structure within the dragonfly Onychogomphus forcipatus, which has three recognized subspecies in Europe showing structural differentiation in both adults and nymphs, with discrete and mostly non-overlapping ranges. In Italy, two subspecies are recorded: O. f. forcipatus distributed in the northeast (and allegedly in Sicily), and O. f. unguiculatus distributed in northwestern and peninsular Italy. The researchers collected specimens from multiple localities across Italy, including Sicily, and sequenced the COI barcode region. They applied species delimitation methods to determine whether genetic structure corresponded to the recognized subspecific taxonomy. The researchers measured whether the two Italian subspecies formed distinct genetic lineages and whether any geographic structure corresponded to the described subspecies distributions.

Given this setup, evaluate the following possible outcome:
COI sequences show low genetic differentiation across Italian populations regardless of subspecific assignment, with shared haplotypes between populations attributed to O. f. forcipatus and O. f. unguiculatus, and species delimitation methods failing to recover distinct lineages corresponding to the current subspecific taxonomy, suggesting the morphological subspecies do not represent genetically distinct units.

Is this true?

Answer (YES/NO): NO